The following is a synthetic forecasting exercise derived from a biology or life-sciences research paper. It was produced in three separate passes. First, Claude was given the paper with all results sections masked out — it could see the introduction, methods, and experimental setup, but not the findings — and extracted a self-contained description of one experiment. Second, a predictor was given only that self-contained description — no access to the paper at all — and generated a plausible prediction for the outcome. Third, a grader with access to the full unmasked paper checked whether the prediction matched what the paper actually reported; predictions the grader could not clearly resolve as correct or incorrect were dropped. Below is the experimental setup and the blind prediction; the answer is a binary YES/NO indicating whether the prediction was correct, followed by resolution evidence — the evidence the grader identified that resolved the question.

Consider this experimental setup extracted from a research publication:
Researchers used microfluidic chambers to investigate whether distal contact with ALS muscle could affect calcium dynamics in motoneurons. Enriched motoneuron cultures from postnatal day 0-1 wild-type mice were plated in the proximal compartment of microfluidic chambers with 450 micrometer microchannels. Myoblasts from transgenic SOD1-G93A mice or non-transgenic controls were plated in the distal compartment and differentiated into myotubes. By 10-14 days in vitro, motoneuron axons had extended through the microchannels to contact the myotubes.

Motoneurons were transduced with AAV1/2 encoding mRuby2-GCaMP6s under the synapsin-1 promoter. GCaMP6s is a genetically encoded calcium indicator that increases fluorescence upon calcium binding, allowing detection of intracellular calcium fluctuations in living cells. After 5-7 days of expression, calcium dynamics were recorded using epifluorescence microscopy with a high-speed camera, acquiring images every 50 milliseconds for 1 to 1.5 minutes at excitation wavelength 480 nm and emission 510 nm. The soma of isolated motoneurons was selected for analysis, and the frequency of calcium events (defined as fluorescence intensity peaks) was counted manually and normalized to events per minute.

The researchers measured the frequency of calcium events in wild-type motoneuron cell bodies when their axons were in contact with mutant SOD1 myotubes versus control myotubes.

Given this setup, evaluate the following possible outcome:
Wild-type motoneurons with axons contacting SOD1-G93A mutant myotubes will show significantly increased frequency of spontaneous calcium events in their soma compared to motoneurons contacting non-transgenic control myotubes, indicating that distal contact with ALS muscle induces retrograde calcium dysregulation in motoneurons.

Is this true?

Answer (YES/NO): YES